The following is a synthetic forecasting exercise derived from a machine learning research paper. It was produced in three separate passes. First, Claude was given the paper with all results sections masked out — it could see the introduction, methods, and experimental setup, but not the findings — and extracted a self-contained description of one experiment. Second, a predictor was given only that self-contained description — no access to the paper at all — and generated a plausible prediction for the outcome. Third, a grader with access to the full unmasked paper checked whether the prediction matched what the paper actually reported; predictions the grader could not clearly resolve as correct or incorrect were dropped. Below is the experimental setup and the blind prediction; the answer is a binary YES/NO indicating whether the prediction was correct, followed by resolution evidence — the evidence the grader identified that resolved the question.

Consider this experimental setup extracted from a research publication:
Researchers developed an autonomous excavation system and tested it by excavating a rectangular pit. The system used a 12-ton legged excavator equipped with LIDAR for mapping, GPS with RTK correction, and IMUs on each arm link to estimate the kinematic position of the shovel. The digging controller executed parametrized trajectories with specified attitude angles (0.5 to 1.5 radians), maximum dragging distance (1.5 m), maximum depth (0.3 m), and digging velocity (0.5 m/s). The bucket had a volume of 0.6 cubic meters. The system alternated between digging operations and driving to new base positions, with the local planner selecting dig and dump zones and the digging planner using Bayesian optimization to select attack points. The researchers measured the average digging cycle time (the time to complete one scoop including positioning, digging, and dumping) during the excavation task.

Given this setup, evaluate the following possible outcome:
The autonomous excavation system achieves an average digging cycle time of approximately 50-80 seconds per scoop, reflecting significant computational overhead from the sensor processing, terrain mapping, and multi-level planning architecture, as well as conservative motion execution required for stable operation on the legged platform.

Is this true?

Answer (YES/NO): NO